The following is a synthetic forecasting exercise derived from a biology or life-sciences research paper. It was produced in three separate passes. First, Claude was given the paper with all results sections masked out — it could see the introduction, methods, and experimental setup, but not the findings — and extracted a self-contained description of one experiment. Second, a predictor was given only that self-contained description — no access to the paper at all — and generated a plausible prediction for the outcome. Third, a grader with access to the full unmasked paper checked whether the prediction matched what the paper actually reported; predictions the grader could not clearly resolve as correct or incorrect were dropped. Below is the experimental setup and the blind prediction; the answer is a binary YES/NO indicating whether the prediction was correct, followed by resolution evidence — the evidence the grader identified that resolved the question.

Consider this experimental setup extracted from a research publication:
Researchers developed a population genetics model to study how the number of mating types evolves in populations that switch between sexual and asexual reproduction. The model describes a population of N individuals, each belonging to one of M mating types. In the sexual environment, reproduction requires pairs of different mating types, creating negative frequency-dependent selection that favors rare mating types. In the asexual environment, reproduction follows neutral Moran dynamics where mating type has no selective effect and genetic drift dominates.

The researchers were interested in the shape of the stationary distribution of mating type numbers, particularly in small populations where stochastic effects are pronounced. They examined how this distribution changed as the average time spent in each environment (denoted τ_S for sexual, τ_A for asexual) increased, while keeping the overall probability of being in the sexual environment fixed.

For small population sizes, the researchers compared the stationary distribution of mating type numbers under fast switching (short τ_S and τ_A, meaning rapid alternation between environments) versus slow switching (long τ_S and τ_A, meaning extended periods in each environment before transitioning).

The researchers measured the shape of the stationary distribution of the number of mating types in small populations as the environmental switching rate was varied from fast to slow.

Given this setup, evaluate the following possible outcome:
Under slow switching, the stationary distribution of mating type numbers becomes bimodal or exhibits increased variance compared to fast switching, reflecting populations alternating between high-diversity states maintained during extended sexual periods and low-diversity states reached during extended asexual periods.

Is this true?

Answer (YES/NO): YES